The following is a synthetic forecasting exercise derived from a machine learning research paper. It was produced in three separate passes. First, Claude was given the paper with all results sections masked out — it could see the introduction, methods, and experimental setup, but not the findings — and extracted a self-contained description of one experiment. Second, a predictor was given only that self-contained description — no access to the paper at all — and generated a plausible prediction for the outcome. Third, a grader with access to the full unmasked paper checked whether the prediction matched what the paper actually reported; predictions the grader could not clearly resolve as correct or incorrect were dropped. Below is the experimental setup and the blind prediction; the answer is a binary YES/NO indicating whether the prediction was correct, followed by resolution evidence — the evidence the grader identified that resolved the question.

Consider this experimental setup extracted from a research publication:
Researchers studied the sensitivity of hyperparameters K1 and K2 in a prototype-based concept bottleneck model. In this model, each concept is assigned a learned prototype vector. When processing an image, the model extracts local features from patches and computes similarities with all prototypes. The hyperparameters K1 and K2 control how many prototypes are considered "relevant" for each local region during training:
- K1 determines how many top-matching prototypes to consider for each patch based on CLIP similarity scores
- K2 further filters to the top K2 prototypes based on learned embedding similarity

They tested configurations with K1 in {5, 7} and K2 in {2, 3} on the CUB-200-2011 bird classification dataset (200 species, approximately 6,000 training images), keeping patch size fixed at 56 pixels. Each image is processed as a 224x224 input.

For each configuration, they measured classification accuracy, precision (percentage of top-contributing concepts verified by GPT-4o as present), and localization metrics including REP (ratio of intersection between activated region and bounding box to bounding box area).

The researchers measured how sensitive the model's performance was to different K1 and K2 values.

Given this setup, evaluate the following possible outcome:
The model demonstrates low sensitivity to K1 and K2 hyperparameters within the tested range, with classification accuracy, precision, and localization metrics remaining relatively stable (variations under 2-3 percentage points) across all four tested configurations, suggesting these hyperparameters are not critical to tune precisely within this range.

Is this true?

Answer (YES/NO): YES